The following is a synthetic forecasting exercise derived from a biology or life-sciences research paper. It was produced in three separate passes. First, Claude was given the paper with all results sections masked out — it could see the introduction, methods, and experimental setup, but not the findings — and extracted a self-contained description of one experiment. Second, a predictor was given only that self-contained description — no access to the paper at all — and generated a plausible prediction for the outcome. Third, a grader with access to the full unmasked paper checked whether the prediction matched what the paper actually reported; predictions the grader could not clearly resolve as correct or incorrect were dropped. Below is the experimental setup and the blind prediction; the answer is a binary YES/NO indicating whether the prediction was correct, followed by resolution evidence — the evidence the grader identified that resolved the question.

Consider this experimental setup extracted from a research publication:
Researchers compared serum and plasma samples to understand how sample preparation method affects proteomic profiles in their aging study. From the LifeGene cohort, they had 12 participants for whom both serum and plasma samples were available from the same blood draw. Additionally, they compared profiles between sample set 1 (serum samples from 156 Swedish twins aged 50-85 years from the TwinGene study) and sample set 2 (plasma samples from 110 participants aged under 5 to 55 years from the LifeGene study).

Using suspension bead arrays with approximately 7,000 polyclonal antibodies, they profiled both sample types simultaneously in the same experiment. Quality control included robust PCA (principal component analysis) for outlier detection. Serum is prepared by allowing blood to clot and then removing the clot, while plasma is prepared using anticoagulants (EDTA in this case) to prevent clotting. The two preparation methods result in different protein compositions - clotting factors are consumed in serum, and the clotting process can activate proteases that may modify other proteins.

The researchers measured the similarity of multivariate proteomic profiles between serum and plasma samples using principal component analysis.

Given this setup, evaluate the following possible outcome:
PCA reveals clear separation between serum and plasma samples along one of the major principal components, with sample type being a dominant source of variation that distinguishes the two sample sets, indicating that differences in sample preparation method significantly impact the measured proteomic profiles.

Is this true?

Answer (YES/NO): YES